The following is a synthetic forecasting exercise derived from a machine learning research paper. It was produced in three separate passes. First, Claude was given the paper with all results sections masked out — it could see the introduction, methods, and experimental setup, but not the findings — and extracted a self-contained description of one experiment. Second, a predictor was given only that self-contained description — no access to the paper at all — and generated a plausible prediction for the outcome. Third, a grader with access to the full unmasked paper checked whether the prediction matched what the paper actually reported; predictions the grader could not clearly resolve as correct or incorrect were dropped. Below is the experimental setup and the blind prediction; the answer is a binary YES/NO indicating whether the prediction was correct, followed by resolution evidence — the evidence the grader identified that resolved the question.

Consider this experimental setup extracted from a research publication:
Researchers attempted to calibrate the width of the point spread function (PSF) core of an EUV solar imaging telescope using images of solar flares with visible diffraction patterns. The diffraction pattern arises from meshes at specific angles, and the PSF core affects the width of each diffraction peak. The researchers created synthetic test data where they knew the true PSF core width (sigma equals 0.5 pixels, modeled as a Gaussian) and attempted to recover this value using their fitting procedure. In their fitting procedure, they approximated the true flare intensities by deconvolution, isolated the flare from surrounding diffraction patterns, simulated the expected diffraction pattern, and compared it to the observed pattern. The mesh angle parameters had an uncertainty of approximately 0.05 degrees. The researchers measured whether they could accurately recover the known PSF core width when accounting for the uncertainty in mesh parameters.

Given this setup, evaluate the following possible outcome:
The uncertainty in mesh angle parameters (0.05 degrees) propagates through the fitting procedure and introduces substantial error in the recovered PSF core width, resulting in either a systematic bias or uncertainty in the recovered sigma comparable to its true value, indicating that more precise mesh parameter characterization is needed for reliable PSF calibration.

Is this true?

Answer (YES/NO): NO